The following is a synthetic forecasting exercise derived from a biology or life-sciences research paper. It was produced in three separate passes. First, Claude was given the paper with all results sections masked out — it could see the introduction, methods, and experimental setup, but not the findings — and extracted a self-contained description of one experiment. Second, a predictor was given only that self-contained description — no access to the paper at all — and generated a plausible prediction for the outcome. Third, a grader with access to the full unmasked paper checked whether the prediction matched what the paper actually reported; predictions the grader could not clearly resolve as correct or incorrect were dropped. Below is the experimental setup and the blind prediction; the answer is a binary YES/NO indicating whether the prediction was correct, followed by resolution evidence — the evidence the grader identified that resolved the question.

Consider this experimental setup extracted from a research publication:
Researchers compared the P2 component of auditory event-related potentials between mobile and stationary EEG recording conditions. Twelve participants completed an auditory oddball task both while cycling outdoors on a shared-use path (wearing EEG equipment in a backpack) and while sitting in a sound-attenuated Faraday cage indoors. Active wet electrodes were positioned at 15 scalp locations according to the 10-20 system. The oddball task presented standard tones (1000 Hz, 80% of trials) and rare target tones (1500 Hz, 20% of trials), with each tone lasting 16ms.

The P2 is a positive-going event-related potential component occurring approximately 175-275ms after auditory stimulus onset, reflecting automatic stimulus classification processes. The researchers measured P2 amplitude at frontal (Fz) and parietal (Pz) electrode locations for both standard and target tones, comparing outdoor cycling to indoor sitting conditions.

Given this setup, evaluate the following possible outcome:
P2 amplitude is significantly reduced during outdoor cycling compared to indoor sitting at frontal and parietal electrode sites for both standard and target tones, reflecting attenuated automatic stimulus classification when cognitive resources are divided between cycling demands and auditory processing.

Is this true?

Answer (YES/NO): NO